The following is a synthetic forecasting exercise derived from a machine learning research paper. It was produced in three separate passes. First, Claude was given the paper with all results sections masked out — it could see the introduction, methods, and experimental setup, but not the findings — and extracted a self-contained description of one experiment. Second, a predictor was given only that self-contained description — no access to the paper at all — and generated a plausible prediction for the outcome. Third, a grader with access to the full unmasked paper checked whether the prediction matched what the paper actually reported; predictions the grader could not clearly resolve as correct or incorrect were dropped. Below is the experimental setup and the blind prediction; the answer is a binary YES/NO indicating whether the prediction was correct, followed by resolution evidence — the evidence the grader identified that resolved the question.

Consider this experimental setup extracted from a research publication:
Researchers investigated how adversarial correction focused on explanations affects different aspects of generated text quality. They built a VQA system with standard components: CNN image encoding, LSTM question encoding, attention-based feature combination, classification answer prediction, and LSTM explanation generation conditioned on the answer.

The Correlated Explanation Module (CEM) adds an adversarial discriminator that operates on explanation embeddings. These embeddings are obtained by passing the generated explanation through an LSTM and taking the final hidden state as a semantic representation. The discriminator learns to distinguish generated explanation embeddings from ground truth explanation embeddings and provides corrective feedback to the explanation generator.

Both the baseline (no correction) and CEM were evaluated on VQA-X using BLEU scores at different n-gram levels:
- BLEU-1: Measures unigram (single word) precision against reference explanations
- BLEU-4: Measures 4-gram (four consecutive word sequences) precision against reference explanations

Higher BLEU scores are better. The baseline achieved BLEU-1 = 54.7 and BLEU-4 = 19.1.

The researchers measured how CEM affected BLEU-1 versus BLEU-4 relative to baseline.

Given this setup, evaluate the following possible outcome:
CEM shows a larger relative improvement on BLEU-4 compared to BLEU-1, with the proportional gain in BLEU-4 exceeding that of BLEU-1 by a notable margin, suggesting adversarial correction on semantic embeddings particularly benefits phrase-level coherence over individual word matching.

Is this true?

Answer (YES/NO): YES